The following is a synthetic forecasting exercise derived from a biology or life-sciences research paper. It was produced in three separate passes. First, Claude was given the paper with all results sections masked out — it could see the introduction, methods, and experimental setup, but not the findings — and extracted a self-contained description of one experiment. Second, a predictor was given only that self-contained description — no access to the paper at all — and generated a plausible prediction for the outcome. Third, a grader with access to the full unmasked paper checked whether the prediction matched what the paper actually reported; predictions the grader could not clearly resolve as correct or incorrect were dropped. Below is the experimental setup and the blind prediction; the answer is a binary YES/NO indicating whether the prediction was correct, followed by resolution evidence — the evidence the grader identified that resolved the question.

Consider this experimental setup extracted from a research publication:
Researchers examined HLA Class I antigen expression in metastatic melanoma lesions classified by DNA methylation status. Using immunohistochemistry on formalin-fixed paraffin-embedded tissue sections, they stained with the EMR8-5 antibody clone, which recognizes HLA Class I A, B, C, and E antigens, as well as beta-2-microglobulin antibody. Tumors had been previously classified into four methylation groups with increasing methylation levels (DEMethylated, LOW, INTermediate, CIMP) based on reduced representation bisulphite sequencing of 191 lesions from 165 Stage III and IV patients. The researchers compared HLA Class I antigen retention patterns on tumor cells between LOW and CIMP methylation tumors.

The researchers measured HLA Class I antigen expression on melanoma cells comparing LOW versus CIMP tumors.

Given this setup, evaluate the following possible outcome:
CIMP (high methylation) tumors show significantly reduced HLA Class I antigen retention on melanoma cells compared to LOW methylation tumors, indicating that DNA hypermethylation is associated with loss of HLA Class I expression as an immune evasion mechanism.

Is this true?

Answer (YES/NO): YES